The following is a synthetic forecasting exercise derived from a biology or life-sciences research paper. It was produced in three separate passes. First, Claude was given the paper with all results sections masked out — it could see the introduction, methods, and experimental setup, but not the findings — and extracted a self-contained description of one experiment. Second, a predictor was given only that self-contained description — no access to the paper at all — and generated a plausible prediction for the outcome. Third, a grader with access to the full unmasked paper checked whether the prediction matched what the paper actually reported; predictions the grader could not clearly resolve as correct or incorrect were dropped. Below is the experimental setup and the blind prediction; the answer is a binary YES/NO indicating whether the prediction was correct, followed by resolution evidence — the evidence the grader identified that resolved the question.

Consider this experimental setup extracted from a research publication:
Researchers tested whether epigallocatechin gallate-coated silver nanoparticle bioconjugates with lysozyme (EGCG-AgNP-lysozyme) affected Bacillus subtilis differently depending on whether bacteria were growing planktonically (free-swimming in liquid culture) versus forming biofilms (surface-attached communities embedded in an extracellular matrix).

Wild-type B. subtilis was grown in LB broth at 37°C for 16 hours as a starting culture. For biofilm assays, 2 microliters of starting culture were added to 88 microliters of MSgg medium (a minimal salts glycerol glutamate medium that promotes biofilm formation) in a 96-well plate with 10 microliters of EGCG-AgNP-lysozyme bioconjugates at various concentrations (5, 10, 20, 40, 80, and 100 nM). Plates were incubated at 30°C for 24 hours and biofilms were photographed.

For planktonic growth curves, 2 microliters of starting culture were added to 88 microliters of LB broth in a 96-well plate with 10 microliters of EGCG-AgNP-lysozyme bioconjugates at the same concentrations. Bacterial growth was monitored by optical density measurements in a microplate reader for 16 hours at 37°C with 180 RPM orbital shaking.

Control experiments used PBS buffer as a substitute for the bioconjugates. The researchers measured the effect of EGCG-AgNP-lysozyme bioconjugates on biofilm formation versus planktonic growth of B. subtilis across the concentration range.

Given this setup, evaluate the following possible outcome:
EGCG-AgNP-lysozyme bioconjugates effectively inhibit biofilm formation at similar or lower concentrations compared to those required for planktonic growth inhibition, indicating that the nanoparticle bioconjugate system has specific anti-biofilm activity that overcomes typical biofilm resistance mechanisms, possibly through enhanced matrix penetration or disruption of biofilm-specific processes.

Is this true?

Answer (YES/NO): YES